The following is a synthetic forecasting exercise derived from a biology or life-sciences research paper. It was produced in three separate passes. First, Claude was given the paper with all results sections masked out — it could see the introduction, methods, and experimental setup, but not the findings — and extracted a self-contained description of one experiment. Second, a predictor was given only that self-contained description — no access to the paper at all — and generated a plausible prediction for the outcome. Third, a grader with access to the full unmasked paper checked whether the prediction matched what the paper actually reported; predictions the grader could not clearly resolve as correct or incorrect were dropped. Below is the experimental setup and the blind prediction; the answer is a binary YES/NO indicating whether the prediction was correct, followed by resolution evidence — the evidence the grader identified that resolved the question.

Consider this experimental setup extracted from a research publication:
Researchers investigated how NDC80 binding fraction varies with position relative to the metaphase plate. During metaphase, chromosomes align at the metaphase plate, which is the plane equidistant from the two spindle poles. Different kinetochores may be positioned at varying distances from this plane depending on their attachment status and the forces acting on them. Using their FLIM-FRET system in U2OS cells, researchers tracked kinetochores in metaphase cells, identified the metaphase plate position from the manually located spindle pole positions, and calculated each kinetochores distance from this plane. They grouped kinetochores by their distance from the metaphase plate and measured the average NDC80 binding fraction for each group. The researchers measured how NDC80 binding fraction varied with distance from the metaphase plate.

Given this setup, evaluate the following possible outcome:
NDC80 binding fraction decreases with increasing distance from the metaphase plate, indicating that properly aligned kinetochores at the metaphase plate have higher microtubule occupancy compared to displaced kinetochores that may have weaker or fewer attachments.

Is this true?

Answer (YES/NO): YES